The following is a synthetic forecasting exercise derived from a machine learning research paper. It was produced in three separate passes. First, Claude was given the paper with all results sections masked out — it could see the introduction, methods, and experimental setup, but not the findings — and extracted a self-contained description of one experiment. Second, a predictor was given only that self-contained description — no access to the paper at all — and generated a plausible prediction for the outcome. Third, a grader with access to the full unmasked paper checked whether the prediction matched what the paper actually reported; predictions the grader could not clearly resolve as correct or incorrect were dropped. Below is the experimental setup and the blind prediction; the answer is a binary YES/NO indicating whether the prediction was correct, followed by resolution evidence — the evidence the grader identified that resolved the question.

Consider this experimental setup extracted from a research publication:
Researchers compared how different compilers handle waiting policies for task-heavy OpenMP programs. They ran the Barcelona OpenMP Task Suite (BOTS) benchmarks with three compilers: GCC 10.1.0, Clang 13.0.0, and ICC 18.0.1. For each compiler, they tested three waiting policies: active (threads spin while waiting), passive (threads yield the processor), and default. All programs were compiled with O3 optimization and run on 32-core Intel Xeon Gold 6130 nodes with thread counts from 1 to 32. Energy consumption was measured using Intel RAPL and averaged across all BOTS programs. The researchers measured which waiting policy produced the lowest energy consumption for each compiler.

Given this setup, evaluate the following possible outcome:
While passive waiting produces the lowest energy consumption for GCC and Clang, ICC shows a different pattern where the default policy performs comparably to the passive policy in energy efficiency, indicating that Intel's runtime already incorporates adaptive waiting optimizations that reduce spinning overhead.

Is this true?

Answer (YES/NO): NO